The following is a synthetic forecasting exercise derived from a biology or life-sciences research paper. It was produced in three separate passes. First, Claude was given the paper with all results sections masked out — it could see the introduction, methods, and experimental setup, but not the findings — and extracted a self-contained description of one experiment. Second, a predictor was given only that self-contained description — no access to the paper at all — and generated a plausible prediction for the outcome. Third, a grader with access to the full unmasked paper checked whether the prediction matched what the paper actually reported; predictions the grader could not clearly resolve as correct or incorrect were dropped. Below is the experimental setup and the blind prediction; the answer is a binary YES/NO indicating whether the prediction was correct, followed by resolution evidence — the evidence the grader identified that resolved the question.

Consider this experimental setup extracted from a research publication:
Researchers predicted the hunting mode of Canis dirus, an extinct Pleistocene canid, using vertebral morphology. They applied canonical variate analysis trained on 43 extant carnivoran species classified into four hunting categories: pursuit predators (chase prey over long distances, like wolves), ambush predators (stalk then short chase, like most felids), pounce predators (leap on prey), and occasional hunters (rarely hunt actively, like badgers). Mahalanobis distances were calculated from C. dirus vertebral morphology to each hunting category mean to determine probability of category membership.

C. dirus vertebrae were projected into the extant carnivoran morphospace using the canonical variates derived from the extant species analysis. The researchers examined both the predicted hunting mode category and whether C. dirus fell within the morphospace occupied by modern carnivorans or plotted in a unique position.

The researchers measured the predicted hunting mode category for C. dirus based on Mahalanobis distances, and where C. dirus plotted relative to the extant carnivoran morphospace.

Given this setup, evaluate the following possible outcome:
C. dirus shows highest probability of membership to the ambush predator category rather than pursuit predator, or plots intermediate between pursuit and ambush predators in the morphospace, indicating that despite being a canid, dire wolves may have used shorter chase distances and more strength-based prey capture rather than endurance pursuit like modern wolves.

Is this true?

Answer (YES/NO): NO